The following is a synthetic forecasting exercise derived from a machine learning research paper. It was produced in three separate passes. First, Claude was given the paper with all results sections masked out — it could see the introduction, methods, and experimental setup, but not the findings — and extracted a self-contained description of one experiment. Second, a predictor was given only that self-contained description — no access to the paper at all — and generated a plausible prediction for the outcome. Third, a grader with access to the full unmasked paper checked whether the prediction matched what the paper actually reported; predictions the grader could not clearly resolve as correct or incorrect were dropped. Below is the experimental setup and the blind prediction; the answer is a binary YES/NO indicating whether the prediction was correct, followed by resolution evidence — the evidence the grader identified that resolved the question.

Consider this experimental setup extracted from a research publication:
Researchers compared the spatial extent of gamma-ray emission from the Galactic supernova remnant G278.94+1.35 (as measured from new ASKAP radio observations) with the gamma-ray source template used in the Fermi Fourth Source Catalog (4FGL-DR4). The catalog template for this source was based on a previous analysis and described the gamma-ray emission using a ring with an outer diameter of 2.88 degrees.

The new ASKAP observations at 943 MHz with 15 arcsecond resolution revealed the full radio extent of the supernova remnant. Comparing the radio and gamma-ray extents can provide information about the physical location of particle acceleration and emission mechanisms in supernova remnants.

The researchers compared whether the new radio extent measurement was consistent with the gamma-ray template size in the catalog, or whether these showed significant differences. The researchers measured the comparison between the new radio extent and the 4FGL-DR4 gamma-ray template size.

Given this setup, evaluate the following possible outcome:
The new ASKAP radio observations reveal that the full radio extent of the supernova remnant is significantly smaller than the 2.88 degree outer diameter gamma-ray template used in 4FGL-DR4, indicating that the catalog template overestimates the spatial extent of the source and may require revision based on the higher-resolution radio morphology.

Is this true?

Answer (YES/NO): NO